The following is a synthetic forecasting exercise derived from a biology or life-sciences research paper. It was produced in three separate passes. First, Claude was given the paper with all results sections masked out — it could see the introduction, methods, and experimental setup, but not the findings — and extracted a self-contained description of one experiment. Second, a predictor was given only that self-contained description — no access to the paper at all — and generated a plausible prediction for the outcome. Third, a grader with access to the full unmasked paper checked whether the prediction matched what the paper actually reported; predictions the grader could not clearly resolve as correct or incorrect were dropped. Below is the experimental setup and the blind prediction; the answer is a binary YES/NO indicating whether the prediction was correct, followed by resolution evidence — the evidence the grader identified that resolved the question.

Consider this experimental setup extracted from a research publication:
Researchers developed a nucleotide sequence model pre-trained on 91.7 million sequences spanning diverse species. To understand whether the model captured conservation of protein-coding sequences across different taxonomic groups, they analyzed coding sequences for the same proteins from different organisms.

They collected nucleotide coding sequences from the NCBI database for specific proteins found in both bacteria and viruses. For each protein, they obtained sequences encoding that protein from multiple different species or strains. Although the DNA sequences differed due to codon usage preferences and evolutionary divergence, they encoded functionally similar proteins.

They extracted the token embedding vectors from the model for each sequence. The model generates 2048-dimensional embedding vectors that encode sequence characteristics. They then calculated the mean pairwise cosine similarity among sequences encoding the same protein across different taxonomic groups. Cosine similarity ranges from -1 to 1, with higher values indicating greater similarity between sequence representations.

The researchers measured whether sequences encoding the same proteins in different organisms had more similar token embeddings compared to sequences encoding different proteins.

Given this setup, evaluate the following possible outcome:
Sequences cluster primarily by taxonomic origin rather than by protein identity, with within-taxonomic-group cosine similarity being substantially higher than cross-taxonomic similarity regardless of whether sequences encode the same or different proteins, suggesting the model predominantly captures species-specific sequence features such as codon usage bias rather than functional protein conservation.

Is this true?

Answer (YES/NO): NO